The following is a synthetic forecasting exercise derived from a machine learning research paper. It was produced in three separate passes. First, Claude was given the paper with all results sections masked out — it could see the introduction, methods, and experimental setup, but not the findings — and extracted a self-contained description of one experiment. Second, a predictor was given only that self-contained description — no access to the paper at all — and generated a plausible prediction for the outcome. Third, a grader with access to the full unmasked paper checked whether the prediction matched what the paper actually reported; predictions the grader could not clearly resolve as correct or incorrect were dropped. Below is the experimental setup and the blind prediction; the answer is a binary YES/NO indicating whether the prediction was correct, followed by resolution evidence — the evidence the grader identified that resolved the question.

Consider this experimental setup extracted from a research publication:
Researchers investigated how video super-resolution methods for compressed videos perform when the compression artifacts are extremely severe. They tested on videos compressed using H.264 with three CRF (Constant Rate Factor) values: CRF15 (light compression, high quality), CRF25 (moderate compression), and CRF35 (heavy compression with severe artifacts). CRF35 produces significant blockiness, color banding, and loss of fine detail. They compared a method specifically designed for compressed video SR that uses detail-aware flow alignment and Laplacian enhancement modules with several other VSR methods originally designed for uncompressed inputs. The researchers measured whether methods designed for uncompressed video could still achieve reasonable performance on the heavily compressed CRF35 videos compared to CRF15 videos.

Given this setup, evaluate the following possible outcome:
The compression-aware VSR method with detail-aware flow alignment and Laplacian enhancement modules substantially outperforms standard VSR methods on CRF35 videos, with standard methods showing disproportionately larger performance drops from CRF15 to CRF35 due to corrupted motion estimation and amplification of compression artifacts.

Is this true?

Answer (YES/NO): NO